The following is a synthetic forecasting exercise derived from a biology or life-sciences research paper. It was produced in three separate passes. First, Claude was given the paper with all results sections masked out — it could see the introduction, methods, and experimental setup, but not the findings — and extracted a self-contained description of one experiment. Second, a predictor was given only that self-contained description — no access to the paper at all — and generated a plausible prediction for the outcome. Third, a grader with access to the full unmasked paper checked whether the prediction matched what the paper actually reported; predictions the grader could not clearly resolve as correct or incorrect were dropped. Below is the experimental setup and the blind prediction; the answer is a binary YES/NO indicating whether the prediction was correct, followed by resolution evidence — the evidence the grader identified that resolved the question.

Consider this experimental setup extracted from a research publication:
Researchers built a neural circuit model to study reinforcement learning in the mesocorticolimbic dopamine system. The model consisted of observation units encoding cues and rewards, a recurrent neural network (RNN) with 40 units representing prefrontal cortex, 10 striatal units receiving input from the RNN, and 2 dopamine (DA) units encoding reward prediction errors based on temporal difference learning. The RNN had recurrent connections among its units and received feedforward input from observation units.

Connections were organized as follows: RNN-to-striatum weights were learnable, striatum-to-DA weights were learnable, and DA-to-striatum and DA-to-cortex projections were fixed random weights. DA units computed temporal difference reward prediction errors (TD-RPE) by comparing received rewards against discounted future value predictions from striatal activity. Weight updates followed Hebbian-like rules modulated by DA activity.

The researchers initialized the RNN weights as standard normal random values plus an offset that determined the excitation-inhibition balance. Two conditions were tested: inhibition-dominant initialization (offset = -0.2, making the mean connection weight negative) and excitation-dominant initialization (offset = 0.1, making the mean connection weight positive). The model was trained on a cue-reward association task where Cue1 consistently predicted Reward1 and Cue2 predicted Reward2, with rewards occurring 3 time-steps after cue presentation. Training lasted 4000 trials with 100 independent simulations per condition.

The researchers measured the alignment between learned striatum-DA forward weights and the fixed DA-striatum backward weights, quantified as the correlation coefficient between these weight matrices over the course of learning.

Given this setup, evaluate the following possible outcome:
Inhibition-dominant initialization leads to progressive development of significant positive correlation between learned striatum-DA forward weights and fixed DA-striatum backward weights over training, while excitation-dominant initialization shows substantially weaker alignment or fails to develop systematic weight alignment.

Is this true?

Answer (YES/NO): NO